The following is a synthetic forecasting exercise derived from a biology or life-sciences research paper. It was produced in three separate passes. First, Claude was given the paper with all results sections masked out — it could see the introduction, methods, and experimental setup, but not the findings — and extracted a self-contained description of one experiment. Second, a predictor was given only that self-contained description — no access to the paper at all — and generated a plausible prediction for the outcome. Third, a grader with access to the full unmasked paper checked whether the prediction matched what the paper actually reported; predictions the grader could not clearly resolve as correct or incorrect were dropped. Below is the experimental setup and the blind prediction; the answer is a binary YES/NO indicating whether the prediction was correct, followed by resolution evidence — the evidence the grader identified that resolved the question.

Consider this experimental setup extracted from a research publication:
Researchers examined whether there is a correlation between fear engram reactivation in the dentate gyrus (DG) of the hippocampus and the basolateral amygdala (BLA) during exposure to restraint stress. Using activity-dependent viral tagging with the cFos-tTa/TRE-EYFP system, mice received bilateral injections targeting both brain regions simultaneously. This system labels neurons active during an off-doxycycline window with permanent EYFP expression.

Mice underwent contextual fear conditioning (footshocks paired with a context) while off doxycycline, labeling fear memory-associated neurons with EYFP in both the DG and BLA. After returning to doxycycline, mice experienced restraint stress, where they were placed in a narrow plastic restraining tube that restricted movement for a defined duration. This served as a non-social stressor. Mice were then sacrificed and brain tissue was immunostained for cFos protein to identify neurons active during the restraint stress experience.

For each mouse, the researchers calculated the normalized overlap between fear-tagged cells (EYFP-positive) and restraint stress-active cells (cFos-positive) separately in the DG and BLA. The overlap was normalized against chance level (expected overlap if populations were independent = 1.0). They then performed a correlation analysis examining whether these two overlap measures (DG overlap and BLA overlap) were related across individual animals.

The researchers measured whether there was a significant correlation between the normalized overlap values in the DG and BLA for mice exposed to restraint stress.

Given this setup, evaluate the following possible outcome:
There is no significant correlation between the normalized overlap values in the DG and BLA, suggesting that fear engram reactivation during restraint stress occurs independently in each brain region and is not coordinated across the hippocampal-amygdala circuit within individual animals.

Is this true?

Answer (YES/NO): NO